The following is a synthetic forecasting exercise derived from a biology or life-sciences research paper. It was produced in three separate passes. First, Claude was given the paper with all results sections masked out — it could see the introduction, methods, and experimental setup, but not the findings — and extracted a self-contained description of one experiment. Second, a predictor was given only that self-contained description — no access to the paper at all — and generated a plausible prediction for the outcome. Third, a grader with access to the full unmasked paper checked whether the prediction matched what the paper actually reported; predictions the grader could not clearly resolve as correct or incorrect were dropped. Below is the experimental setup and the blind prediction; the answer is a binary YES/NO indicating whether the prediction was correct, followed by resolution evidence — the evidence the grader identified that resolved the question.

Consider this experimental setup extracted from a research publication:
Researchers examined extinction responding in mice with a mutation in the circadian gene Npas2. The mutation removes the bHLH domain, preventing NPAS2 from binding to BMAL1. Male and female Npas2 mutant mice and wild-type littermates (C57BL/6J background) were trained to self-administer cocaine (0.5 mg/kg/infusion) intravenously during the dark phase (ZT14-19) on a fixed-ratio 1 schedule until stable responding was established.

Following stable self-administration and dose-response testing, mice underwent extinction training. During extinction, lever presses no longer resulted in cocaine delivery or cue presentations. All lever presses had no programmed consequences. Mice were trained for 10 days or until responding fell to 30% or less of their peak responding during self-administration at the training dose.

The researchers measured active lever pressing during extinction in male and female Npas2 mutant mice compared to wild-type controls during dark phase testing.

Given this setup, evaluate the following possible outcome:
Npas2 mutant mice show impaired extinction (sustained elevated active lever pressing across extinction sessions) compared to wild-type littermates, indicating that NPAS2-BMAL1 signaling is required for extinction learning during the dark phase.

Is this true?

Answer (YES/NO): NO